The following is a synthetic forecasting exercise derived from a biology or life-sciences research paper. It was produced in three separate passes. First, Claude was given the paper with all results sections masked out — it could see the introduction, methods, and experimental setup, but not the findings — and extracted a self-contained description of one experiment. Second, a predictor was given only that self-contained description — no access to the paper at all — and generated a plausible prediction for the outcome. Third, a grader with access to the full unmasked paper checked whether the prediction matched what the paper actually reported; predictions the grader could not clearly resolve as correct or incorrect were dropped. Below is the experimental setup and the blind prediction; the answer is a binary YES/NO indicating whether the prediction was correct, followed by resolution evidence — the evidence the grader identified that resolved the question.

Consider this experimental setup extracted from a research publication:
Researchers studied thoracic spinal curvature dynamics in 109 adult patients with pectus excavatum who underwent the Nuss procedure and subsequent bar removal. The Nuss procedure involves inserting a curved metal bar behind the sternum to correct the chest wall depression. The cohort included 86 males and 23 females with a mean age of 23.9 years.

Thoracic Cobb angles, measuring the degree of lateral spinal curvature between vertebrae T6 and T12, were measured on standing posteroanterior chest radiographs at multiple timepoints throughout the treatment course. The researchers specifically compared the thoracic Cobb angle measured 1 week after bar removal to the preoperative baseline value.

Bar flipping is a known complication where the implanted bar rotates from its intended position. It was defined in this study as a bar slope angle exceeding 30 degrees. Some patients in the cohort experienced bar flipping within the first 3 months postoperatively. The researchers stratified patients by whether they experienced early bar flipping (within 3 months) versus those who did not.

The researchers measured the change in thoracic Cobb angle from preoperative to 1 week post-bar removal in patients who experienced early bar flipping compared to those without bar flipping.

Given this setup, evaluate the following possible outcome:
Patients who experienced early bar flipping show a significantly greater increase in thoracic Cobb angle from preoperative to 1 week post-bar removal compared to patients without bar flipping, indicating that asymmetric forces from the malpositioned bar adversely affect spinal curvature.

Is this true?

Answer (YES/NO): NO